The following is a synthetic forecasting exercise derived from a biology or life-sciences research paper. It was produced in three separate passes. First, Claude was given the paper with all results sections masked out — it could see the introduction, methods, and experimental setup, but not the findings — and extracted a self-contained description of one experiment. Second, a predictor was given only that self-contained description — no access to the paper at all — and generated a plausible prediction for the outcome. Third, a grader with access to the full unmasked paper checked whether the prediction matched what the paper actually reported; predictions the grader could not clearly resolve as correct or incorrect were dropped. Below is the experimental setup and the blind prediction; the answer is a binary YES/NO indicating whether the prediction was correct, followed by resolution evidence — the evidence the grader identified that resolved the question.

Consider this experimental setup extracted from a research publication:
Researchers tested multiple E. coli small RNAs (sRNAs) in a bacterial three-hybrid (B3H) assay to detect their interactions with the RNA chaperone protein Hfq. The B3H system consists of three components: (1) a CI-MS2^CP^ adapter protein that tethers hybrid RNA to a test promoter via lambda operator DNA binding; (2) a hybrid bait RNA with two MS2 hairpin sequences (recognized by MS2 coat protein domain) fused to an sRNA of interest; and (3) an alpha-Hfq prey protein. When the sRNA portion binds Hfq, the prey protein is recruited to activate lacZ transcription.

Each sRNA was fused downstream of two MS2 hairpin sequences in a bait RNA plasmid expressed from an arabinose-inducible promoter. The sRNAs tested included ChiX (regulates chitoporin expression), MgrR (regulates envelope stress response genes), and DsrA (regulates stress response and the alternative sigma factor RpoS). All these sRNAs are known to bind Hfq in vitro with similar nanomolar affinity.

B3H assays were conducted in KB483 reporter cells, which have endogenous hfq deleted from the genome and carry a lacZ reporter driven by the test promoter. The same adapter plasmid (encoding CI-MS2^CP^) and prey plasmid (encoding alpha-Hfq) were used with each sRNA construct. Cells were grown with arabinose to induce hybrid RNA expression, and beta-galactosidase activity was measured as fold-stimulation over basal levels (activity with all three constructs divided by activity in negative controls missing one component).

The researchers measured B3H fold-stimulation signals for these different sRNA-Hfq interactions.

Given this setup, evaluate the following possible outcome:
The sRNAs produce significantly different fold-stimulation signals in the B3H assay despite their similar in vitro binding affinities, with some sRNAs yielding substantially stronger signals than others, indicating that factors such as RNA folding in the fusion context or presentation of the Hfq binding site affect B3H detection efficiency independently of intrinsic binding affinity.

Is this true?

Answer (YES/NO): YES